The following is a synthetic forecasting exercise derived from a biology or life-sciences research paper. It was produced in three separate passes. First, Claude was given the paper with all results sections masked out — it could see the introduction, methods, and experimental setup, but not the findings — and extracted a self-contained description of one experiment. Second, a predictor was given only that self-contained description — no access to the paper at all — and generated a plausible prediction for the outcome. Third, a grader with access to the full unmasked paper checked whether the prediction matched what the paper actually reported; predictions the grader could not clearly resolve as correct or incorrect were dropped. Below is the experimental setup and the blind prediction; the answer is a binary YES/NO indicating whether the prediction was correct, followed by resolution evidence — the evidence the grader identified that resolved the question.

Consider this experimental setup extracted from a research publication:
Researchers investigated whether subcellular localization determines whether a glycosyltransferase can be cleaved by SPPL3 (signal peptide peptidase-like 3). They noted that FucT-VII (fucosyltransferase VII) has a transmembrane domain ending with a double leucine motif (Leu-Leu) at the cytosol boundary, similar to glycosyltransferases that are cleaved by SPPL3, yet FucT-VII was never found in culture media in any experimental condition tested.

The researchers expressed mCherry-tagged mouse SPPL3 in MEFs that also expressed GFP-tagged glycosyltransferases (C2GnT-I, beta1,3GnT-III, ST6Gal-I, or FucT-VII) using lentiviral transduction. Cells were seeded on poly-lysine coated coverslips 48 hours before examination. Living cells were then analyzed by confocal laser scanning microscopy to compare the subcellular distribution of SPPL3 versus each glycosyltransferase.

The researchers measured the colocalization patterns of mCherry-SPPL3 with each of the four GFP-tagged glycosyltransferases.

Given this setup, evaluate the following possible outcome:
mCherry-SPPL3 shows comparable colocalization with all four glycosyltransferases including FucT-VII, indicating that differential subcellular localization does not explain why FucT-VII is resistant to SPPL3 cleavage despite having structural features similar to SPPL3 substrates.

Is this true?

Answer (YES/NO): NO